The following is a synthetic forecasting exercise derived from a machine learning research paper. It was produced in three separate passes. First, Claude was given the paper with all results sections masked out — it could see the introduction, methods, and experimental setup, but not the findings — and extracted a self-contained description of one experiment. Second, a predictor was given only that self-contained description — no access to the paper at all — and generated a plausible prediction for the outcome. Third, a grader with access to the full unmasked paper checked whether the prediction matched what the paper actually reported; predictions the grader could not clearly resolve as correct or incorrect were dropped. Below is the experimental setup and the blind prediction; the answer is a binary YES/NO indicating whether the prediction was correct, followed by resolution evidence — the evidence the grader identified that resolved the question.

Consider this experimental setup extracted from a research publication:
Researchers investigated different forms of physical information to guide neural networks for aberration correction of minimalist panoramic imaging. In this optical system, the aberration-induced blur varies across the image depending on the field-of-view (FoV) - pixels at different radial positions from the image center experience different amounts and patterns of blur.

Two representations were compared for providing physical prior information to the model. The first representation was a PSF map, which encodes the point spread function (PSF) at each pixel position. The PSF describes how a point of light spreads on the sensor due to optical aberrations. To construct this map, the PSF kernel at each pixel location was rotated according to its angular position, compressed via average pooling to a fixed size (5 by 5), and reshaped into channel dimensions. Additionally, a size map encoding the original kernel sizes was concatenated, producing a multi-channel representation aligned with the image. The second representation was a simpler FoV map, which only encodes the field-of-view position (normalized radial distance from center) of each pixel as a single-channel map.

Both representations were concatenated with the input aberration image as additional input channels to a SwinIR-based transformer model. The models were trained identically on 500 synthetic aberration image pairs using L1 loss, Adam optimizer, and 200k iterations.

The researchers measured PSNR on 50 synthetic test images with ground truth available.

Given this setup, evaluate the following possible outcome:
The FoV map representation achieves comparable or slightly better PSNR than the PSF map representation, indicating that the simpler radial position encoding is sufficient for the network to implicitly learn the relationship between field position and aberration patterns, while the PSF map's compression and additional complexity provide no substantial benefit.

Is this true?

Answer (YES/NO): NO